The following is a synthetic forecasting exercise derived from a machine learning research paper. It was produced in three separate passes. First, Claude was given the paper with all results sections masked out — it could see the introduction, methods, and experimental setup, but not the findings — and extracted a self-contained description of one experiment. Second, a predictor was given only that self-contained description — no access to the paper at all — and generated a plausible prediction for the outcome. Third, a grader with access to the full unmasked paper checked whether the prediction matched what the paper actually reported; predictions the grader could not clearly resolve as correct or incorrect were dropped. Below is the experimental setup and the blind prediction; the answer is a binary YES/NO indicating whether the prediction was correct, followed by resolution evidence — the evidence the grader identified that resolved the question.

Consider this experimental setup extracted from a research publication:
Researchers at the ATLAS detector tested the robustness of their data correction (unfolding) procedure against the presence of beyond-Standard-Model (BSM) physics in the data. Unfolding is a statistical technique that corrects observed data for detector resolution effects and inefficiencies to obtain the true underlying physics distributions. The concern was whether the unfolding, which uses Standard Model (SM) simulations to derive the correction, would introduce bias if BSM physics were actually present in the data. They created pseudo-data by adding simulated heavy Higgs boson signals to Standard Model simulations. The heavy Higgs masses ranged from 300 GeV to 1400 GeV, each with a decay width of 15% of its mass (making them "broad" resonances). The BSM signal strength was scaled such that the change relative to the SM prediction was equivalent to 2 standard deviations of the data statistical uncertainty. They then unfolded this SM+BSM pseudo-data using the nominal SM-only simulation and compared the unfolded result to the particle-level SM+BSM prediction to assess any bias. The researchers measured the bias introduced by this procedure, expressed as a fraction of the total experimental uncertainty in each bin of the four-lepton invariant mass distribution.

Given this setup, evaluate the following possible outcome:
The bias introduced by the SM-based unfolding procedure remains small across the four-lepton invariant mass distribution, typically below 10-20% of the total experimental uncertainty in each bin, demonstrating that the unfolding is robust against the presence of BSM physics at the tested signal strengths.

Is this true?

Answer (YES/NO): YES